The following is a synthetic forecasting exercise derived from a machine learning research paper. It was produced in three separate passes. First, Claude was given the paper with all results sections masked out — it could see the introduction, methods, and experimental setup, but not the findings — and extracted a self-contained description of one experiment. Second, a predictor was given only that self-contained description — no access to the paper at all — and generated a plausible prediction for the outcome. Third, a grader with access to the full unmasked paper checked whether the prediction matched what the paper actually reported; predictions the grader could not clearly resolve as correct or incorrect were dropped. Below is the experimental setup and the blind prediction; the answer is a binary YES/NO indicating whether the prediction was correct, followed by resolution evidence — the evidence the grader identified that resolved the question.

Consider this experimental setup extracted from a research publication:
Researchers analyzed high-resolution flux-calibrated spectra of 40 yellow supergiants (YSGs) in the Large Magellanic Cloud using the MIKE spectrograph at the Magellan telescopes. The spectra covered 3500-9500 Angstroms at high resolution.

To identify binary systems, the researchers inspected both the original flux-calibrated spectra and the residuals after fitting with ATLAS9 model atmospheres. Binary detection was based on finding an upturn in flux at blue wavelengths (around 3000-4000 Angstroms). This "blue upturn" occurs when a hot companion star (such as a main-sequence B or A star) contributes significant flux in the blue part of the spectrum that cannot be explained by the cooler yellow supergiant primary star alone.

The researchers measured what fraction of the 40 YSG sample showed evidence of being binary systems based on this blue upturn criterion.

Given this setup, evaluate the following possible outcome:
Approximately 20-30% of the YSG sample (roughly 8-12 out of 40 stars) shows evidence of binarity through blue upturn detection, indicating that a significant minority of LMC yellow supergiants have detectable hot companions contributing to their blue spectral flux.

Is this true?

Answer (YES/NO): NO